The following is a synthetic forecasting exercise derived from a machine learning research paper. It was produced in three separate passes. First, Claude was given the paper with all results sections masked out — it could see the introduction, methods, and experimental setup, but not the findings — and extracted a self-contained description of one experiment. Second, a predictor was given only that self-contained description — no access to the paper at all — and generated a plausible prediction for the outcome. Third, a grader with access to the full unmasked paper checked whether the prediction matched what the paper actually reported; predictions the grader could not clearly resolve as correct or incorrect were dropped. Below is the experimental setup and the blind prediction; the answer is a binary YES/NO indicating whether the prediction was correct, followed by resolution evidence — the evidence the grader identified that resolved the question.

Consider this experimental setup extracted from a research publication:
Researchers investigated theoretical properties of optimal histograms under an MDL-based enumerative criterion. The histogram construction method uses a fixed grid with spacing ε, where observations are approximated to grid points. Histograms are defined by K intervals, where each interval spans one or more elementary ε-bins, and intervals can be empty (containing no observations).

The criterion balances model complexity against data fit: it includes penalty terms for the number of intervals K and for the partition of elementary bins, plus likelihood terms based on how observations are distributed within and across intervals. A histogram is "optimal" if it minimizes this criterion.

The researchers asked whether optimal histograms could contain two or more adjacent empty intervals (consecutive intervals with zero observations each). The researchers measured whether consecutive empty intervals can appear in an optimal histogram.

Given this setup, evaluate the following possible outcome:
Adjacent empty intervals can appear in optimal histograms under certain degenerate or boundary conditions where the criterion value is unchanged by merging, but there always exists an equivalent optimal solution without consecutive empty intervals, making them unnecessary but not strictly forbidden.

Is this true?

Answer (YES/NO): NO